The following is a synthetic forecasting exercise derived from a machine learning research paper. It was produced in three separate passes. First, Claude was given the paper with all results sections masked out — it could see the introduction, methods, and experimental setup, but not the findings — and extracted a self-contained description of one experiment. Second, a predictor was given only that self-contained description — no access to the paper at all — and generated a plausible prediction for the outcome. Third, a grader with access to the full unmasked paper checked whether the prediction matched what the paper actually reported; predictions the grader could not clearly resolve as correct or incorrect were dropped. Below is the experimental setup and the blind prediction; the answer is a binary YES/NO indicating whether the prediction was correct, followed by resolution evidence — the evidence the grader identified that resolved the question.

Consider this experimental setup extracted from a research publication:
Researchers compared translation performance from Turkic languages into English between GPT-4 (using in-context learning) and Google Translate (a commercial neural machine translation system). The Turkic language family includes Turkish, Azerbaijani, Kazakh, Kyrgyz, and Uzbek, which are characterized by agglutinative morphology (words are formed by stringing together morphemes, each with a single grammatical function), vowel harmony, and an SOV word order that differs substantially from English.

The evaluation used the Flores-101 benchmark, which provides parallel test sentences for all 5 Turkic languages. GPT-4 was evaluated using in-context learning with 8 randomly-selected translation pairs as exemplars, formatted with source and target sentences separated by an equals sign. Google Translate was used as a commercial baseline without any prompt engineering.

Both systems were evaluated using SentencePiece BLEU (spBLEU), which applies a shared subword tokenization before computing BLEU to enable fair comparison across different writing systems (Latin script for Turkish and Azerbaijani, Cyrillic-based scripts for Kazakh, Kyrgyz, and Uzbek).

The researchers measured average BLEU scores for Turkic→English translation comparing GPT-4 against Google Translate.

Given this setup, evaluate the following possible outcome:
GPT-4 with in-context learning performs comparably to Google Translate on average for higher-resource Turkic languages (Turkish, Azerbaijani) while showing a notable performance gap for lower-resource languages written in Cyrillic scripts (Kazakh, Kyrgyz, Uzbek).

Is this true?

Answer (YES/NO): NO